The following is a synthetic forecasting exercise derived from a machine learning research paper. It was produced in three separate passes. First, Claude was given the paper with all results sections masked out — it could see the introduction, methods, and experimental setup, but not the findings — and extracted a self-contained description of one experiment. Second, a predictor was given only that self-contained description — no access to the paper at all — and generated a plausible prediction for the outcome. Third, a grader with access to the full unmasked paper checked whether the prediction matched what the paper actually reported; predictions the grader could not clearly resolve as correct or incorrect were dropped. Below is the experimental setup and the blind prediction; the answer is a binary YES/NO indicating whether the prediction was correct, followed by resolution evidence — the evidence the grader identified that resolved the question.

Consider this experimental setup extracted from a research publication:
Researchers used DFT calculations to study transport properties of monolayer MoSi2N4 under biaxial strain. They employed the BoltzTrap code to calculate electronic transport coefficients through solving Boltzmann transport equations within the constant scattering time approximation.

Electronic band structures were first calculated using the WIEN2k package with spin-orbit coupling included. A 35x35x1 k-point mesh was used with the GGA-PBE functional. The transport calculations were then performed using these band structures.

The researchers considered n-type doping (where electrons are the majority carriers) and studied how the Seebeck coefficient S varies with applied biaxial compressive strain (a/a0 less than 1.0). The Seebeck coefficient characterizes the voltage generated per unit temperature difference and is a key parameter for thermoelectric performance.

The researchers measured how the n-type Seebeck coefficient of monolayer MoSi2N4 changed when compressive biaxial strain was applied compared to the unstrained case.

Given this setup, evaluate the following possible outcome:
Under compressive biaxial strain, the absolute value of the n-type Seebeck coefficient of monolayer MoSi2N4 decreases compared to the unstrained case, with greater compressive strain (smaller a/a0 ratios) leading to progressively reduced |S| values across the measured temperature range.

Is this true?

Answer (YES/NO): NO